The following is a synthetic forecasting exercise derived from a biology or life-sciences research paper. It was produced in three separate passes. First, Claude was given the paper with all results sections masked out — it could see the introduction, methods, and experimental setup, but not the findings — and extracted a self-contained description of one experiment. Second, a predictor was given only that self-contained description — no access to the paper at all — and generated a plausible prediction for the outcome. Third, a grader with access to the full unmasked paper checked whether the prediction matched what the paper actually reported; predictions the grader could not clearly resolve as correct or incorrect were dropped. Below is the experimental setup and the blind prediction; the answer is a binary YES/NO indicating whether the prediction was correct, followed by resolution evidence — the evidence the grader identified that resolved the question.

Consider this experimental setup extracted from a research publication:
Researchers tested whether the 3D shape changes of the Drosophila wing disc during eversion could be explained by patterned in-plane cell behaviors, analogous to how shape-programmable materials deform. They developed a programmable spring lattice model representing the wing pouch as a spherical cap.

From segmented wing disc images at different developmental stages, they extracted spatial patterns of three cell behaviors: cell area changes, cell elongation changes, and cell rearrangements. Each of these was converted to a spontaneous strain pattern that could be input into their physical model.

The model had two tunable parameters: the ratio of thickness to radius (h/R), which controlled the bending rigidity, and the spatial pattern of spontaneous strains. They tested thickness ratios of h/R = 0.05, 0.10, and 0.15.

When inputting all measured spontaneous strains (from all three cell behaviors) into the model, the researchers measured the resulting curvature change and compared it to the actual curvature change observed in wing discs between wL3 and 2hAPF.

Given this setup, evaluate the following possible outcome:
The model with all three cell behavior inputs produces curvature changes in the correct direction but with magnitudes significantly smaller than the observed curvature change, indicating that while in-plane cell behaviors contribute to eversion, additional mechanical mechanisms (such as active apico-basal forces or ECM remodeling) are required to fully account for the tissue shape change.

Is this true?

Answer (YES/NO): NO